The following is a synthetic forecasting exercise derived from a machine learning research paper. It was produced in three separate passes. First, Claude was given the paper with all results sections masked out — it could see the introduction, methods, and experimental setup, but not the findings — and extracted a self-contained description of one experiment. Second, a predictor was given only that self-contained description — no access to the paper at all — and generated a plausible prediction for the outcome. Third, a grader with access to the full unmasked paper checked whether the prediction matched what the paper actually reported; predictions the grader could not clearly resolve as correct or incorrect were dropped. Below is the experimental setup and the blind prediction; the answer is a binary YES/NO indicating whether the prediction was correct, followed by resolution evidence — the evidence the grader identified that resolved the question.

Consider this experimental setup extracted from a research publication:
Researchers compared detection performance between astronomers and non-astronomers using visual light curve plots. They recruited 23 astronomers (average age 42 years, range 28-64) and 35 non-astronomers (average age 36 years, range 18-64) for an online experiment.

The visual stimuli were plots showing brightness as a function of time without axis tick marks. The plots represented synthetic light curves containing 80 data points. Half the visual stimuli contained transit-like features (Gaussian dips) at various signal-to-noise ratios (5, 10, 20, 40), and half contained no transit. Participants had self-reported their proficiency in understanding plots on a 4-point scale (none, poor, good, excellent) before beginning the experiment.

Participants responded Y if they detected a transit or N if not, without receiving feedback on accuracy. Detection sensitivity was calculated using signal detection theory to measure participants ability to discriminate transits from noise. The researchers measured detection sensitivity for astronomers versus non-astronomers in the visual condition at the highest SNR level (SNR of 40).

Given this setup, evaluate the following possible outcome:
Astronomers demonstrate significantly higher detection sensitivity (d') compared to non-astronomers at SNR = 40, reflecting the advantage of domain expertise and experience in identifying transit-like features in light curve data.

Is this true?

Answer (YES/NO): YES